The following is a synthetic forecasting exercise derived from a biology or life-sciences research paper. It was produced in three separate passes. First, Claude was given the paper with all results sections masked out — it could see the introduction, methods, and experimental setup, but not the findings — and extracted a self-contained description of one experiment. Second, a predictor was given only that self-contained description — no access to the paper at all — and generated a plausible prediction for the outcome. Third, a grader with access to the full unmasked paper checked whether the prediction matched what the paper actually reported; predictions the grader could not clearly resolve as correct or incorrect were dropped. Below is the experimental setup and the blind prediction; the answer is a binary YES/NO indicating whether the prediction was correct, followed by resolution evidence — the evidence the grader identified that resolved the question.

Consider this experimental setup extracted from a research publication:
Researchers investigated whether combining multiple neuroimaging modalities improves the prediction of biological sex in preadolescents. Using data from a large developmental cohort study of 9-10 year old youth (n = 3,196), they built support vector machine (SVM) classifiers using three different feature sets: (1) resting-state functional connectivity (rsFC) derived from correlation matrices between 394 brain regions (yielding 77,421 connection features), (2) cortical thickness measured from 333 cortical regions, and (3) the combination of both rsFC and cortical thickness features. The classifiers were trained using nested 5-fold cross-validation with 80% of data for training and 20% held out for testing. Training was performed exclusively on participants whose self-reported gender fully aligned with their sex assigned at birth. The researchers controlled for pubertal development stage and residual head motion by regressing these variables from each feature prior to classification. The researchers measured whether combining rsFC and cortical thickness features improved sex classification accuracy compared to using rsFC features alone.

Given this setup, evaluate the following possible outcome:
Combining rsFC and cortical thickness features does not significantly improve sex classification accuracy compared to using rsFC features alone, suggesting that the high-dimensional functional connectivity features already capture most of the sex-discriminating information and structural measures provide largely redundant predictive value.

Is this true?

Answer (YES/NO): YES